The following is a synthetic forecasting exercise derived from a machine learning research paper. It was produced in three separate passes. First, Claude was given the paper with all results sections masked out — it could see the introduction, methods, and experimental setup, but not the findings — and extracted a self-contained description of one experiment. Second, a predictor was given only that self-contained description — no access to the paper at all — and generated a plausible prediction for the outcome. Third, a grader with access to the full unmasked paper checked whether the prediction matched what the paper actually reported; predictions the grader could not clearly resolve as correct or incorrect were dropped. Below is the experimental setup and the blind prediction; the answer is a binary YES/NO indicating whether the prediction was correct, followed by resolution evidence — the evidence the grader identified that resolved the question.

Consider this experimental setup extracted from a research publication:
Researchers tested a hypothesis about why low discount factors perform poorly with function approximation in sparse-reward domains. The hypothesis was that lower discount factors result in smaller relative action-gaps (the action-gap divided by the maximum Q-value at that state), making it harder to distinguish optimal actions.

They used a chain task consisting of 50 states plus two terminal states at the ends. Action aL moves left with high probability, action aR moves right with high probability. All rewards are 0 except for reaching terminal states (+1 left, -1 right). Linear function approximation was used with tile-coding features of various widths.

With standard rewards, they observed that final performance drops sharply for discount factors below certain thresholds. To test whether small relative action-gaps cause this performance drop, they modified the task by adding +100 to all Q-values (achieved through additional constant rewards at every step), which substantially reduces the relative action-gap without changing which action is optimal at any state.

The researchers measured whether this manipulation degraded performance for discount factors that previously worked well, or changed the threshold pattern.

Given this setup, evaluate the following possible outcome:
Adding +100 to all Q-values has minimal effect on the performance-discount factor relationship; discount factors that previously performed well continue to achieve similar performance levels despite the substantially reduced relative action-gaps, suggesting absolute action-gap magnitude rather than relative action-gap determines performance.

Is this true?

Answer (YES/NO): NO